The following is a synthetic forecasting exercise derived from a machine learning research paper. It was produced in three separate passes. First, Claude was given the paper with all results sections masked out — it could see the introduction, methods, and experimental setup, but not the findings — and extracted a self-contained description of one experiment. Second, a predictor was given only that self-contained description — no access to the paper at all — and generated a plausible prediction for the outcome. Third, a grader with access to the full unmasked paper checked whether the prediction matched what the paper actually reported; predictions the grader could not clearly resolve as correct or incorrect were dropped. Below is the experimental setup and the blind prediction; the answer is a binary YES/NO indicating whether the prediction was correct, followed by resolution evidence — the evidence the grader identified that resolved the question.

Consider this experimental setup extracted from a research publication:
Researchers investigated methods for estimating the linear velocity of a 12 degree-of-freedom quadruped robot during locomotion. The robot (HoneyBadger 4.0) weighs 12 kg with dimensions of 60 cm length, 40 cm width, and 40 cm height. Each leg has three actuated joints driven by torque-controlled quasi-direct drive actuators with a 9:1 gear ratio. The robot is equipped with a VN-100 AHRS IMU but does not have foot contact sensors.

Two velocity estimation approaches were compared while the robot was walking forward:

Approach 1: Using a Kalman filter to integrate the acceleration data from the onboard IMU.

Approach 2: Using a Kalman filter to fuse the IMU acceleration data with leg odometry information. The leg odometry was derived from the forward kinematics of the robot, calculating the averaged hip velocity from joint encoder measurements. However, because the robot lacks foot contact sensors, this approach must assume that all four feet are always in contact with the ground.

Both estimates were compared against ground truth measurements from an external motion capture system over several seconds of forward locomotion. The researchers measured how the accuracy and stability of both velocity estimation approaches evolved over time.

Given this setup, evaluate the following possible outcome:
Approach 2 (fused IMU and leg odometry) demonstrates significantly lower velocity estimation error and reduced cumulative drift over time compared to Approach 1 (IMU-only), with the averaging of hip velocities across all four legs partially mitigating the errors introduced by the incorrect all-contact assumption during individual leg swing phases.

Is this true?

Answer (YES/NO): NO